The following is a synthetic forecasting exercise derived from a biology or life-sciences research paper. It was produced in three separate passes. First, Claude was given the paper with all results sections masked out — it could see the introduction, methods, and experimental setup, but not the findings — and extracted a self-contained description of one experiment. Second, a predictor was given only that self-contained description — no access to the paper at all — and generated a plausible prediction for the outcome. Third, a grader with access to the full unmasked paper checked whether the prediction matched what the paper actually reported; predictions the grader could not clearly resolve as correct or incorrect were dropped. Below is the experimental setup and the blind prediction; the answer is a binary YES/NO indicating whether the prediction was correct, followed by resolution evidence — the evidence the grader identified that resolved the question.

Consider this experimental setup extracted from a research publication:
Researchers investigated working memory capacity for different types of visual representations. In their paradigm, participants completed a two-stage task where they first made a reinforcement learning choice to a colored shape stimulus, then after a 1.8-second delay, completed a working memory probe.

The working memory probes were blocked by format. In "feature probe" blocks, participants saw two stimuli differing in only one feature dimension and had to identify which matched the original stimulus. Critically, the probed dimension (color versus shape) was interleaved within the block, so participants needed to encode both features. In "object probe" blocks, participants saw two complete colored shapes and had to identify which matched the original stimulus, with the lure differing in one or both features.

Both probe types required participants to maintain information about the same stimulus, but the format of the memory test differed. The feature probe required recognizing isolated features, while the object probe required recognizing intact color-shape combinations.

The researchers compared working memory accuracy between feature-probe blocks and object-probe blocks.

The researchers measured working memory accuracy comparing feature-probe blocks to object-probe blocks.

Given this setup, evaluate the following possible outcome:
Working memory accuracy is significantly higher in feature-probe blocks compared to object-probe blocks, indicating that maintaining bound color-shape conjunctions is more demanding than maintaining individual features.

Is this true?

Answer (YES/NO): YES